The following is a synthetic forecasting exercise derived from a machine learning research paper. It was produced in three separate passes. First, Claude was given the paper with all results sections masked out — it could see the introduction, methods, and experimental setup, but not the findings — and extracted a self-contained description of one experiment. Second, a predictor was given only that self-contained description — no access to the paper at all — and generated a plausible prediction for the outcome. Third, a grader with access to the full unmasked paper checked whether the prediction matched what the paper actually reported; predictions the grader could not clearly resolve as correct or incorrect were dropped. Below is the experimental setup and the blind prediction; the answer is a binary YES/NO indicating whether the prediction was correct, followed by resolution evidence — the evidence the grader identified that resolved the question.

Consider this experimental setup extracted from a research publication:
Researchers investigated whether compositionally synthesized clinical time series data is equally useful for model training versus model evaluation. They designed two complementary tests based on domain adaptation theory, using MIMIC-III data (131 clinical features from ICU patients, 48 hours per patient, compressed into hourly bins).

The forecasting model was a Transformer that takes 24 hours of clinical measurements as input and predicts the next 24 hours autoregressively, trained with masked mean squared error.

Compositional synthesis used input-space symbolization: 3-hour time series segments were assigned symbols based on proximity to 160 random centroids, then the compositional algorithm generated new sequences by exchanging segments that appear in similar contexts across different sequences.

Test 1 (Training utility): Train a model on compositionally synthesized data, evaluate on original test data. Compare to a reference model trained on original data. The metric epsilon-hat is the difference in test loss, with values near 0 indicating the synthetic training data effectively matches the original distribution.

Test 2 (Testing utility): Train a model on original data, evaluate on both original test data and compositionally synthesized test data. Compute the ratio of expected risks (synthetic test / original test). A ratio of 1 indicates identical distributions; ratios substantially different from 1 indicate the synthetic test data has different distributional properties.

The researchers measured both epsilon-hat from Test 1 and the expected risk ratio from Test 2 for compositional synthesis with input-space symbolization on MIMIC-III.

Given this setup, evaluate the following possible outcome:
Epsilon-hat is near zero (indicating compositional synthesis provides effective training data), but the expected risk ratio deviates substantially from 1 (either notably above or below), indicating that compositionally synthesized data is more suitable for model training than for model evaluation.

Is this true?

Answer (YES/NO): NO